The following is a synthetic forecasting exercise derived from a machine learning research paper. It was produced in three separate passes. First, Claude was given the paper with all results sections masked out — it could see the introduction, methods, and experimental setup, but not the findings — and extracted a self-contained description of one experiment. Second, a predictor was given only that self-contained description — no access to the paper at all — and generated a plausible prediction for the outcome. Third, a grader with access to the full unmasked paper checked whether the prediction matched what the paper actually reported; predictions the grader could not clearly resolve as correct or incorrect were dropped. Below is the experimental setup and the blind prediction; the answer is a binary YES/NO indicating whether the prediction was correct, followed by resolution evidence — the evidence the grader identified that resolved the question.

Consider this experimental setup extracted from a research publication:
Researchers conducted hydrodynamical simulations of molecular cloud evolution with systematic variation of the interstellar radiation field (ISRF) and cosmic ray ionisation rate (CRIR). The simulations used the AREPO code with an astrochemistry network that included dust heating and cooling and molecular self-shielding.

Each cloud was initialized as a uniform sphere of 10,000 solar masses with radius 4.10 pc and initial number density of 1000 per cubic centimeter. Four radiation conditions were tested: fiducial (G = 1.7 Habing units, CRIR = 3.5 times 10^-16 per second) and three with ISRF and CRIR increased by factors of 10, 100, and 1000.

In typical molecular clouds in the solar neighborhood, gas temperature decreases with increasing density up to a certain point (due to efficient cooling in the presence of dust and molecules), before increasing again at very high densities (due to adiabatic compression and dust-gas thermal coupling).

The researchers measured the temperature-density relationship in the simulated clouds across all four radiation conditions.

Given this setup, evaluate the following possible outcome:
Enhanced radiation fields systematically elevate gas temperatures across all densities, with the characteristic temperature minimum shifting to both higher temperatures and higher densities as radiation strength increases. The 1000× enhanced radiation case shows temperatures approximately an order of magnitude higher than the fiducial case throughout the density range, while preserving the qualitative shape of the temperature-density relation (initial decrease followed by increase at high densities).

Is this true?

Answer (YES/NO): NO